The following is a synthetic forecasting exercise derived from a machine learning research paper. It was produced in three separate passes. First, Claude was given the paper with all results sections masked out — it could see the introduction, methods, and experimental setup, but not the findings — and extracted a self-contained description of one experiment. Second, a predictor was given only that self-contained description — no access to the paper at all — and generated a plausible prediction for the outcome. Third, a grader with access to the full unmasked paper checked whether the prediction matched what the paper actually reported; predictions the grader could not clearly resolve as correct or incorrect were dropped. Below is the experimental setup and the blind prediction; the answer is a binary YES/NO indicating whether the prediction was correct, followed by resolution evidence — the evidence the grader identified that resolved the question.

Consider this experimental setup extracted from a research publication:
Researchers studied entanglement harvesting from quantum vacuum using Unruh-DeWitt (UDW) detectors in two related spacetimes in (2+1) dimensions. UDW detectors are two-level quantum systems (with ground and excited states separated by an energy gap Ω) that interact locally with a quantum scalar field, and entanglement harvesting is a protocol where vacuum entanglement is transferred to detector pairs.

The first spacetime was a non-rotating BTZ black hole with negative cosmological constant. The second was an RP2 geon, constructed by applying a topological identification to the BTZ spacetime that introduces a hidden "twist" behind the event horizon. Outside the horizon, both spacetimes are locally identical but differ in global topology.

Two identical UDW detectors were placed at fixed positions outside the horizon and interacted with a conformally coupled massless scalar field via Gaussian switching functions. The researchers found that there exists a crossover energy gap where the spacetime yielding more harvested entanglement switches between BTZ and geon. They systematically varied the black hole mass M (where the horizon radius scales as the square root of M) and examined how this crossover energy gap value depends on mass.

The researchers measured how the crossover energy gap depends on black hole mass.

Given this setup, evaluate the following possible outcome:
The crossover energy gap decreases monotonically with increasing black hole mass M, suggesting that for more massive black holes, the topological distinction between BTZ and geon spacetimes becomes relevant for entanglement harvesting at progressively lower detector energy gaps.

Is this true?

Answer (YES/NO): NO